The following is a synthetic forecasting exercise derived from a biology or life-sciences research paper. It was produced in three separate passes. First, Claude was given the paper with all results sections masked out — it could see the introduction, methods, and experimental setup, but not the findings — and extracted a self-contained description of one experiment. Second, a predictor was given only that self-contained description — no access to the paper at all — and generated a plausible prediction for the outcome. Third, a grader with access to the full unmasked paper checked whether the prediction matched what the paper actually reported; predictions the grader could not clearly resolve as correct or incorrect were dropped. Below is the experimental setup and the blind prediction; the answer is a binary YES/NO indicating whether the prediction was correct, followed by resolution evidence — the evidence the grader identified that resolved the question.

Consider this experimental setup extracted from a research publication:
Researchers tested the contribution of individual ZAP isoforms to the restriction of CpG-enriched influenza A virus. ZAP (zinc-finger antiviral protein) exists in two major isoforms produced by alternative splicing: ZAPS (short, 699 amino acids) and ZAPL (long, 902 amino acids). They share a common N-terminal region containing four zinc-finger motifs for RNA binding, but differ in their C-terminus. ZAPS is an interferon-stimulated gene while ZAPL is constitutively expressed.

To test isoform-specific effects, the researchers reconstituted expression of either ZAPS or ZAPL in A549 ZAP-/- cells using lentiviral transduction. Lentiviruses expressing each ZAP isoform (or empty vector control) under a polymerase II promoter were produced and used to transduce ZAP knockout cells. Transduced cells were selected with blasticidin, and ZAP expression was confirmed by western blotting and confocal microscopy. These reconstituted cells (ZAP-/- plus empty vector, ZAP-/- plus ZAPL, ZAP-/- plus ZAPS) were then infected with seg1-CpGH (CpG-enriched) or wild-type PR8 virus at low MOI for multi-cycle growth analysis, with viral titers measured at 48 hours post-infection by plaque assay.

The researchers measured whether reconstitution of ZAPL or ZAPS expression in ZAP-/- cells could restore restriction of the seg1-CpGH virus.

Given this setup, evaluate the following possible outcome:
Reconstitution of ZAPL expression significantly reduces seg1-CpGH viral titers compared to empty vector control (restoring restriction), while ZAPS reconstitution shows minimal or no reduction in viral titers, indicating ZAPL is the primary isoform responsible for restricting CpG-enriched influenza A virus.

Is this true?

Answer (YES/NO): NO